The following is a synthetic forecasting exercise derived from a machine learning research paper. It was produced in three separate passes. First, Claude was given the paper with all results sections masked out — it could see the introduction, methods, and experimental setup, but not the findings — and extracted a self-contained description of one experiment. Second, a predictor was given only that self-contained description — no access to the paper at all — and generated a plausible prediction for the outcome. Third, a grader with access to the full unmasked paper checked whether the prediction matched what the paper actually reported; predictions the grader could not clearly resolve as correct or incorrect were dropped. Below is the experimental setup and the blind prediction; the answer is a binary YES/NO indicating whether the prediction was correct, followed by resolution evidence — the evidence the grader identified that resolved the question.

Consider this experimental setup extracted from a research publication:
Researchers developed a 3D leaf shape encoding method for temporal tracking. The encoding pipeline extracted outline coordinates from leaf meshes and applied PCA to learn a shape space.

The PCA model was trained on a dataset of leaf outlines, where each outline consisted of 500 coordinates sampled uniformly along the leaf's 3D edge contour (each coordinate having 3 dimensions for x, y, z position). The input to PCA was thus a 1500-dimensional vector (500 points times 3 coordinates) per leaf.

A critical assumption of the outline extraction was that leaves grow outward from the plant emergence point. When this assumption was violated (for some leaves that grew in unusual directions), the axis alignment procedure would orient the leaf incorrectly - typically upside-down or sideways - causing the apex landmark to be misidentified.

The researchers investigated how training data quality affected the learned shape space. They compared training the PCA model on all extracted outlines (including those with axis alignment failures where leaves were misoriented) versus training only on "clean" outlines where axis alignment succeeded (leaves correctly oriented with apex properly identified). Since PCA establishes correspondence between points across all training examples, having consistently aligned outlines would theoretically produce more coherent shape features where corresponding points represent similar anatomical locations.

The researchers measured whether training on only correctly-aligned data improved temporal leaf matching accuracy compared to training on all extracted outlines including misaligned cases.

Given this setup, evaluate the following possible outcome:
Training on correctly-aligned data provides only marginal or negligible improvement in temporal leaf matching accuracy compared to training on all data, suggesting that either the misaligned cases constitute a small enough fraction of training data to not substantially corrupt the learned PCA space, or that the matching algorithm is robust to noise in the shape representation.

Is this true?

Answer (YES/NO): NO